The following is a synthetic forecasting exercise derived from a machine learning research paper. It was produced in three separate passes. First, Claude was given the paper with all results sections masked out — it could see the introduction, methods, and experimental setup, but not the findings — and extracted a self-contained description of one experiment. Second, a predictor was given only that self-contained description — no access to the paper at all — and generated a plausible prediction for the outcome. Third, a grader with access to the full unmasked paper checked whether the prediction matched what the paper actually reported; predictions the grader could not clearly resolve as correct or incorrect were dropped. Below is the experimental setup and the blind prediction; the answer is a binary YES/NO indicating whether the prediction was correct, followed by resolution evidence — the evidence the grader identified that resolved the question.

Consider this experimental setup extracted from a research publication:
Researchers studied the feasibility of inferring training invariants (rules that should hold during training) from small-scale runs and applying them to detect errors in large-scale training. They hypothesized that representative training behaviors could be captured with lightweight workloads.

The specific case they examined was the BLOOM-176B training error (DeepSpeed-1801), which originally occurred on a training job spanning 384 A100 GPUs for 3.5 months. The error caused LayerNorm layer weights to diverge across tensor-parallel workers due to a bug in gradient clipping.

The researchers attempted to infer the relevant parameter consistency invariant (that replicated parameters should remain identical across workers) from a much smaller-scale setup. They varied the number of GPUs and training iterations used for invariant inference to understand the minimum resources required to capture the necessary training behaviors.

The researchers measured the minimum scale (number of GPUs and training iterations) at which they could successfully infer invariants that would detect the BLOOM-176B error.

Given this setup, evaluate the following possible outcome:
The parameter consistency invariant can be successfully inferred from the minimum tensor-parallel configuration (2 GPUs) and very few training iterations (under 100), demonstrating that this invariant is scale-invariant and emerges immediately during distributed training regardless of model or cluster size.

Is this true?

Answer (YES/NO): YES